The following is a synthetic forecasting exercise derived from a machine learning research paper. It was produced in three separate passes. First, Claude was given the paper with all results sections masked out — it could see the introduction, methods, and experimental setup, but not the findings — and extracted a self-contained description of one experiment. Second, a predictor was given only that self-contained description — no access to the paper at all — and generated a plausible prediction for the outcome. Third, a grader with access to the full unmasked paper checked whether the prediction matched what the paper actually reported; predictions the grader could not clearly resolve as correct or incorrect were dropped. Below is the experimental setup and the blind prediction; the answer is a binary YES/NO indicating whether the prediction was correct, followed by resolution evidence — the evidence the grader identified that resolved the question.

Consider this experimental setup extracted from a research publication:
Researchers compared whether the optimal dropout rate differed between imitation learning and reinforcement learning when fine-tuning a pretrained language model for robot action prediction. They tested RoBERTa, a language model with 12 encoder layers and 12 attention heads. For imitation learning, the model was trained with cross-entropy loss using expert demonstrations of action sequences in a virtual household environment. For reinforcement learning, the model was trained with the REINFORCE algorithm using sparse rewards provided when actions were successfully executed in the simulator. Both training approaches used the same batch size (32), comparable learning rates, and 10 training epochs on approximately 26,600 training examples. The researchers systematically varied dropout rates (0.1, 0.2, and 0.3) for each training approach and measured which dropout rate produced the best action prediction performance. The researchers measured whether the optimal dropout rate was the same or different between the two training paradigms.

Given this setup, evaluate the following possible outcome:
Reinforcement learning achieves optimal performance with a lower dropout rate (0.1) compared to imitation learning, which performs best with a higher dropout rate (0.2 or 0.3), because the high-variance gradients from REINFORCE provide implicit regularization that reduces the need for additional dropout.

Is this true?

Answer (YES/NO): NO